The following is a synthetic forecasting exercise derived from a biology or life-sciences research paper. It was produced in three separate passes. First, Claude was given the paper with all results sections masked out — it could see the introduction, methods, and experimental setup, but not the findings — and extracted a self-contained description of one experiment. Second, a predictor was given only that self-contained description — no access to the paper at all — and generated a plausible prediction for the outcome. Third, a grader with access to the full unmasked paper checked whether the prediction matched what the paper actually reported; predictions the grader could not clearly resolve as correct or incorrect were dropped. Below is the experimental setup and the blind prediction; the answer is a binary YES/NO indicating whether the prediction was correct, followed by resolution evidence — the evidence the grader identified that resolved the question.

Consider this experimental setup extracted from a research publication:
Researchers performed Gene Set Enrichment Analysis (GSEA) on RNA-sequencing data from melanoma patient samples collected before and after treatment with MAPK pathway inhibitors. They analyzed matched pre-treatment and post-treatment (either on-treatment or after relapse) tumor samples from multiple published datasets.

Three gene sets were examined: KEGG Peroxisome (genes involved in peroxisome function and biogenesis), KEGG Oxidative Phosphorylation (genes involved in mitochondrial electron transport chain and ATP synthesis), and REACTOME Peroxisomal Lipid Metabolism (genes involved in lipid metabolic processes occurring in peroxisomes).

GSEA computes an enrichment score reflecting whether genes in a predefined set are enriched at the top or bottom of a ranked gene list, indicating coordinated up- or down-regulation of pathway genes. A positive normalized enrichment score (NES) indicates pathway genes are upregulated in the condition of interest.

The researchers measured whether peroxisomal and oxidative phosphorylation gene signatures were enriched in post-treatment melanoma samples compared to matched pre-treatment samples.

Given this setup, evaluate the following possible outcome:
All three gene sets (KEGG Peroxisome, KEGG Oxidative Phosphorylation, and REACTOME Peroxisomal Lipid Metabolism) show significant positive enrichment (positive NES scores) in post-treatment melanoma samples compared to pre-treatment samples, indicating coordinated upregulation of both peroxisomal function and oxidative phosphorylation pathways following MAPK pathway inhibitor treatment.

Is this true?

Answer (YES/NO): NO